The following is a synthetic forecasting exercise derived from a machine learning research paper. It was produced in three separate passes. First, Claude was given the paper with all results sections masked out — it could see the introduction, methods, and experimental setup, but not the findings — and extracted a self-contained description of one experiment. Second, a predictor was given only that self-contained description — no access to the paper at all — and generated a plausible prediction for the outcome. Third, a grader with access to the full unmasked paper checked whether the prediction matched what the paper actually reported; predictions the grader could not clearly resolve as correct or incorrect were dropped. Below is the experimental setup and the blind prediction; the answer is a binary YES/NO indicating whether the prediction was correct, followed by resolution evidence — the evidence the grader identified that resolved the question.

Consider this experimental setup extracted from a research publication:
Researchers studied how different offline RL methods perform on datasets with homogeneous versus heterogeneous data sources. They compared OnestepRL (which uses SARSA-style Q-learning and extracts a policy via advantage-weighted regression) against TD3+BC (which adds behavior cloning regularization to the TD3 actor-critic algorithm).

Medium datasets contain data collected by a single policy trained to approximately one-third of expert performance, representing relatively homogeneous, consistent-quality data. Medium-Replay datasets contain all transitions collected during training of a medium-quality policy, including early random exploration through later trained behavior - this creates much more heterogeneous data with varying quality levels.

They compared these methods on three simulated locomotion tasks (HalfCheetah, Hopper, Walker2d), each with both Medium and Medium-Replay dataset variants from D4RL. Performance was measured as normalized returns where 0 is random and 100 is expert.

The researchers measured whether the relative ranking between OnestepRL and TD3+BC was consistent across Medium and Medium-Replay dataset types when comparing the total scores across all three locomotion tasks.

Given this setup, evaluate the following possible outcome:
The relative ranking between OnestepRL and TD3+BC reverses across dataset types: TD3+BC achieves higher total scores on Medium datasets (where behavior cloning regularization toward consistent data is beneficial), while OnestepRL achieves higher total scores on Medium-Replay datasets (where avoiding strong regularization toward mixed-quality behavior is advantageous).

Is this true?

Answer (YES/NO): NO